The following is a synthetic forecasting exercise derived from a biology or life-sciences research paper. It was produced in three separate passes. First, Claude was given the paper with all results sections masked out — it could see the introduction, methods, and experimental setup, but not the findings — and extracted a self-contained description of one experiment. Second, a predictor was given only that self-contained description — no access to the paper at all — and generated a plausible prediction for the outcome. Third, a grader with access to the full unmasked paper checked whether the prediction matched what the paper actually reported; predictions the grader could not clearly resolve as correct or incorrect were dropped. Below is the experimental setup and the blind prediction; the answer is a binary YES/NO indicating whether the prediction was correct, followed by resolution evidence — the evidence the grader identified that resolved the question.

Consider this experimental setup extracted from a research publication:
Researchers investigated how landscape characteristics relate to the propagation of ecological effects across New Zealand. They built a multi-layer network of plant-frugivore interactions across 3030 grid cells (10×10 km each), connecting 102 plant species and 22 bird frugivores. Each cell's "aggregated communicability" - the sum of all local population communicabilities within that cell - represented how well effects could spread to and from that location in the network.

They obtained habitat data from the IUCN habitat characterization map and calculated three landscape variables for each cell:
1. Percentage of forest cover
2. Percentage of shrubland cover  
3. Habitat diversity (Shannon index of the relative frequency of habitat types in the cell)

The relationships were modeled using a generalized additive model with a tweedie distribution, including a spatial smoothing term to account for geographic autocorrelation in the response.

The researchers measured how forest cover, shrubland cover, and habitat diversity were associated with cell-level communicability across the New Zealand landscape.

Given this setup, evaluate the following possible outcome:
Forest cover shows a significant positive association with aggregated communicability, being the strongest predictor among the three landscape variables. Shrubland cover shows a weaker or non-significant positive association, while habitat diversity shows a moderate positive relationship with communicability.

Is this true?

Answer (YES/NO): NO